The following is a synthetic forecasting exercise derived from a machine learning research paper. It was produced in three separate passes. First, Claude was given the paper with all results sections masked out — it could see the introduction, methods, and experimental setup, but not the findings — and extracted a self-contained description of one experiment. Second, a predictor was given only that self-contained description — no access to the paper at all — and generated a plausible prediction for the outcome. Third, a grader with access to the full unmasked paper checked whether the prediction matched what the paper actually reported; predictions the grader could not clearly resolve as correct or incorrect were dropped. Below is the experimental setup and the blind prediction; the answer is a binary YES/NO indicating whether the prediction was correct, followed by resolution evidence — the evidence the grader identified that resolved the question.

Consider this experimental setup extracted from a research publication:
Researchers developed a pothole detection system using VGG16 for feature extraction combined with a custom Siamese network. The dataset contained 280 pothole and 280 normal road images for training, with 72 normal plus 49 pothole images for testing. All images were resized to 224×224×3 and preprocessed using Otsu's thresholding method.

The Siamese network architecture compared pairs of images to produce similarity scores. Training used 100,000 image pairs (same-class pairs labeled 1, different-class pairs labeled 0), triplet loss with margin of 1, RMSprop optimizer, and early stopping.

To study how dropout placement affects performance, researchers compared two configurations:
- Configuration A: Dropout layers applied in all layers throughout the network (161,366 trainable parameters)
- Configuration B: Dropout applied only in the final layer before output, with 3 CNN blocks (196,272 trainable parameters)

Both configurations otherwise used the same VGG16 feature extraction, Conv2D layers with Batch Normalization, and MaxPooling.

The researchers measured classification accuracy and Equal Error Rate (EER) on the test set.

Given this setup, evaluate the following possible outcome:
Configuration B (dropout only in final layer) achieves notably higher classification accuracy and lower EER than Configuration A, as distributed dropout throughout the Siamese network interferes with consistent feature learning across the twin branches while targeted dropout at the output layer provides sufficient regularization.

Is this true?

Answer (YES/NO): YES